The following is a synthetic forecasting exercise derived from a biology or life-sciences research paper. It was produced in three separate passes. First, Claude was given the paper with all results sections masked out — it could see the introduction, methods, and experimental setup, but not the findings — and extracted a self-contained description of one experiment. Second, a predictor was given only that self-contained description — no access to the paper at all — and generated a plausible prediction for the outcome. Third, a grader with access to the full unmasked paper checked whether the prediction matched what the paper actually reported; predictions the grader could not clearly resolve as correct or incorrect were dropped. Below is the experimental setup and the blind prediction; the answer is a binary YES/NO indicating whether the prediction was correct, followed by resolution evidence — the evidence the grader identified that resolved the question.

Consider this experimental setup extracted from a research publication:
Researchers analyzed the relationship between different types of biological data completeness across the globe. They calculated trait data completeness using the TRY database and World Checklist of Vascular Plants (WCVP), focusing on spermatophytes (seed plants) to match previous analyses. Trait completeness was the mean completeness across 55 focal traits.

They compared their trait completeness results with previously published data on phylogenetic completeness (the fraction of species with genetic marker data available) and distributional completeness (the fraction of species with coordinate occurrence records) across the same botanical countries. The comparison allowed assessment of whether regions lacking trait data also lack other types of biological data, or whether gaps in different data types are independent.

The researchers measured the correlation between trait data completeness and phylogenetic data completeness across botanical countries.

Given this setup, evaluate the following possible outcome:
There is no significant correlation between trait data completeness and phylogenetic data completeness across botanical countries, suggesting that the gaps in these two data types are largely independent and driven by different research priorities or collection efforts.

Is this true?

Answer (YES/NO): NO